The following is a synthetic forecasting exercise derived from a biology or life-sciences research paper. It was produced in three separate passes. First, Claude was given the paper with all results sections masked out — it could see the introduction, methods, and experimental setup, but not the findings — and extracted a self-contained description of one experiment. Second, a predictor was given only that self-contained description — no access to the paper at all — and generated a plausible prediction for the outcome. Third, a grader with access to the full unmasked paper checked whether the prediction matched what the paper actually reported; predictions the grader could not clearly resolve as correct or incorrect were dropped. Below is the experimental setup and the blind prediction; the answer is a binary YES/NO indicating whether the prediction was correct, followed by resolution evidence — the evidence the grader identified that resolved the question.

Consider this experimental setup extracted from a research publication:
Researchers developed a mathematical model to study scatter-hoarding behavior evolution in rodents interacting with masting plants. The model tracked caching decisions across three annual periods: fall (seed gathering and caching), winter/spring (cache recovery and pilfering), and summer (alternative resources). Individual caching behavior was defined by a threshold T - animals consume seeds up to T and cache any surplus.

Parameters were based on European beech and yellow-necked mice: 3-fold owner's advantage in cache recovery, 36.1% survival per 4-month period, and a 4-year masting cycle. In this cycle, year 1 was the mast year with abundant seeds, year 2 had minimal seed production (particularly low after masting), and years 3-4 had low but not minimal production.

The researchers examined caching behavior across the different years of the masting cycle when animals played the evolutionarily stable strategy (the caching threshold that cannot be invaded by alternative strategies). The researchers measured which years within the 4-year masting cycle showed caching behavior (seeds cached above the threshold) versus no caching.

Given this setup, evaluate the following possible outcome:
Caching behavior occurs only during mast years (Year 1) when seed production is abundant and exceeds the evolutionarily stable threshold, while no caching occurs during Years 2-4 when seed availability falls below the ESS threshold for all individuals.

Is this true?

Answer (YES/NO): NO